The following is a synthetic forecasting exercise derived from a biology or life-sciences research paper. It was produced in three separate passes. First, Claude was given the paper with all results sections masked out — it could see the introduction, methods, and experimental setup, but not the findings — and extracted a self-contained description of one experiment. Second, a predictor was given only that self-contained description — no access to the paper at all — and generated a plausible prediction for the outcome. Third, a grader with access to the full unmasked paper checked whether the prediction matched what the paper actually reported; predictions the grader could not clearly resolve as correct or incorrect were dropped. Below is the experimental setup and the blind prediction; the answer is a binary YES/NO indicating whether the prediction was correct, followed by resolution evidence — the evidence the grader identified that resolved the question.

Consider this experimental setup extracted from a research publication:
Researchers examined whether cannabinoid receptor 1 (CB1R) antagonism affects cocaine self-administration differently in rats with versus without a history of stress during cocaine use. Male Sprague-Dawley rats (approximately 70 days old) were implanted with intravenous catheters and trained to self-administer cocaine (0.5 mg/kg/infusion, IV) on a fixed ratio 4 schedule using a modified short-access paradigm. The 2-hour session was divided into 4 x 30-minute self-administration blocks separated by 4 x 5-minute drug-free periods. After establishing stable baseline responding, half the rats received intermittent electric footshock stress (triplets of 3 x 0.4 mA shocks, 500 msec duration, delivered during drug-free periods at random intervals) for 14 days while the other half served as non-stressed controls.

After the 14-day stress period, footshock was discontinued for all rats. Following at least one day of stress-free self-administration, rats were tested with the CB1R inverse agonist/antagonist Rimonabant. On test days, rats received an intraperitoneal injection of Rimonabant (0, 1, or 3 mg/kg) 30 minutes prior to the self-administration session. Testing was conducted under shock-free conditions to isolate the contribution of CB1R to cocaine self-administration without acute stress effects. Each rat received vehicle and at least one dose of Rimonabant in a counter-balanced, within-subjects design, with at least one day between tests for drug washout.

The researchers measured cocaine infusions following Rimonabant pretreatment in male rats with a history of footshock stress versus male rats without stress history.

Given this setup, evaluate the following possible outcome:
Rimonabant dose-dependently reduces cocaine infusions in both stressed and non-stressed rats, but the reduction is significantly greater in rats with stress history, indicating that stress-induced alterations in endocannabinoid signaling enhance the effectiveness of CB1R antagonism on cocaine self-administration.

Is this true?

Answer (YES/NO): NO